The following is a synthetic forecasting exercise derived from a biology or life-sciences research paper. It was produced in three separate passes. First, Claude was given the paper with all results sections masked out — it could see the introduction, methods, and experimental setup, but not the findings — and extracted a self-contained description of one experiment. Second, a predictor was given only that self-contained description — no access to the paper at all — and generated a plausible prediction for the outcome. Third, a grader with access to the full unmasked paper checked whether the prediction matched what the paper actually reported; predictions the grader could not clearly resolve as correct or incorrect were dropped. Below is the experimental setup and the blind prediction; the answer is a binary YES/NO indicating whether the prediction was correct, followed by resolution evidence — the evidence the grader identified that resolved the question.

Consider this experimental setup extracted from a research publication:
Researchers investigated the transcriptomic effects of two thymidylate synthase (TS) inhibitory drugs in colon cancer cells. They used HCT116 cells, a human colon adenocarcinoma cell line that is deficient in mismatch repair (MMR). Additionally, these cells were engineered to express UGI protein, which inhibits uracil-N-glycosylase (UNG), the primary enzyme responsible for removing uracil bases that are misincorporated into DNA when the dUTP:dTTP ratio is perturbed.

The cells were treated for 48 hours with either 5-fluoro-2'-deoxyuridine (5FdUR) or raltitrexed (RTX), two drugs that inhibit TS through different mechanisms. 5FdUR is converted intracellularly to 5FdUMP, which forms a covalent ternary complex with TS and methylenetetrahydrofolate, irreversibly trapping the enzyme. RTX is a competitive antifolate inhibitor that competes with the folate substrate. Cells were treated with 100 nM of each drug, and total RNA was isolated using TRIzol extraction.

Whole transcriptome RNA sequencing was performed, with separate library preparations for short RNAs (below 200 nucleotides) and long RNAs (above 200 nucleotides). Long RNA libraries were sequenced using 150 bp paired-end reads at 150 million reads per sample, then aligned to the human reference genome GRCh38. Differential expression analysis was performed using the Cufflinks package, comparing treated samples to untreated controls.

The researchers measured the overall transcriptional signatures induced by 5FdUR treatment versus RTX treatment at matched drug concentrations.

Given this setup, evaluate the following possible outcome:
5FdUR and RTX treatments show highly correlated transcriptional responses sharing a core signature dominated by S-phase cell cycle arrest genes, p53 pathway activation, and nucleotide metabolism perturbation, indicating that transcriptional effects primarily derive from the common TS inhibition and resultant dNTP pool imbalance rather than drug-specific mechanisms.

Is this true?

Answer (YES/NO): NO